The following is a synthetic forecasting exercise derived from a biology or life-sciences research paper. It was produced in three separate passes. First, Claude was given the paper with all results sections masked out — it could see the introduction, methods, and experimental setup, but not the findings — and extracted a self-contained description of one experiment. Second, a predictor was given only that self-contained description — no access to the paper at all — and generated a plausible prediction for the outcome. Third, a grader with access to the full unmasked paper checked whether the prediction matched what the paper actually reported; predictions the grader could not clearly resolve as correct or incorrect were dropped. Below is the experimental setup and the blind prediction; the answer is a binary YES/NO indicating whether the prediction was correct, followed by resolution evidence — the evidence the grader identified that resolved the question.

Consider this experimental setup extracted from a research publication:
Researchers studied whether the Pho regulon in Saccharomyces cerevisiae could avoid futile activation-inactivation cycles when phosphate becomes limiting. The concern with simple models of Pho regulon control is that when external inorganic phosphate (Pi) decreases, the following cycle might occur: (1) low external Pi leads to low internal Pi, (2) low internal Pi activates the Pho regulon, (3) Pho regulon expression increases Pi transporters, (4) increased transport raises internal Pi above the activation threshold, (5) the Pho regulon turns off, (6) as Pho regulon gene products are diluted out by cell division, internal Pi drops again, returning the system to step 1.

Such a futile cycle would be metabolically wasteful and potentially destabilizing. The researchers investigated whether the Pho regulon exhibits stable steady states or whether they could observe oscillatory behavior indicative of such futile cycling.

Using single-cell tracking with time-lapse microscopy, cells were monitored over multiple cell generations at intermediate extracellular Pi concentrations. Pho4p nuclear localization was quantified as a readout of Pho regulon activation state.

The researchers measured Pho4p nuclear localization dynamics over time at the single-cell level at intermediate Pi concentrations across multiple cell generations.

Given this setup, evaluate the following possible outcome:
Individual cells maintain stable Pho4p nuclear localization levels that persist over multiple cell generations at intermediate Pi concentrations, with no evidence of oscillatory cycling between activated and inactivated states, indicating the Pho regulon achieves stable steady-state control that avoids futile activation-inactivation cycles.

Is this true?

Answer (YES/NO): YES